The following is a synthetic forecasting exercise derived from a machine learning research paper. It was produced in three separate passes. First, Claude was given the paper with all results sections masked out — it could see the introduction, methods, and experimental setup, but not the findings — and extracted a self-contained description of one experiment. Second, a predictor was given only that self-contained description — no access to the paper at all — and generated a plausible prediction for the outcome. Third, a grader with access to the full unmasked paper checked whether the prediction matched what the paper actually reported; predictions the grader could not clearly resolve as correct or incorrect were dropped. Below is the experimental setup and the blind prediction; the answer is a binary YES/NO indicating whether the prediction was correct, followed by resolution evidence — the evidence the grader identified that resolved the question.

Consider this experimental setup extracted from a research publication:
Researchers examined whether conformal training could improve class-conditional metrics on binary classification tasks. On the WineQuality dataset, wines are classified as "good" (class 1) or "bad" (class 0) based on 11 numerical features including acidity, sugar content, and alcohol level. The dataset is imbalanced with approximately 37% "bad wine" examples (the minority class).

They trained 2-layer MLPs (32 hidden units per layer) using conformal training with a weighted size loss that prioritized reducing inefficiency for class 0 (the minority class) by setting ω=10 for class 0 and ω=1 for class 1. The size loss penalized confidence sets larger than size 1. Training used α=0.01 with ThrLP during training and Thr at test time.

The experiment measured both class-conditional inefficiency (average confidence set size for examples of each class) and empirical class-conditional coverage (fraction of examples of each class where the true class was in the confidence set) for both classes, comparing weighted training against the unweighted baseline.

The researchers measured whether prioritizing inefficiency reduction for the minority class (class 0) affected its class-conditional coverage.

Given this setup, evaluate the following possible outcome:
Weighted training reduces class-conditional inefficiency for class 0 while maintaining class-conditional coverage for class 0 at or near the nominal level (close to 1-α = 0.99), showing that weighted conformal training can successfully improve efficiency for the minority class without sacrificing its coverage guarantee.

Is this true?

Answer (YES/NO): NO